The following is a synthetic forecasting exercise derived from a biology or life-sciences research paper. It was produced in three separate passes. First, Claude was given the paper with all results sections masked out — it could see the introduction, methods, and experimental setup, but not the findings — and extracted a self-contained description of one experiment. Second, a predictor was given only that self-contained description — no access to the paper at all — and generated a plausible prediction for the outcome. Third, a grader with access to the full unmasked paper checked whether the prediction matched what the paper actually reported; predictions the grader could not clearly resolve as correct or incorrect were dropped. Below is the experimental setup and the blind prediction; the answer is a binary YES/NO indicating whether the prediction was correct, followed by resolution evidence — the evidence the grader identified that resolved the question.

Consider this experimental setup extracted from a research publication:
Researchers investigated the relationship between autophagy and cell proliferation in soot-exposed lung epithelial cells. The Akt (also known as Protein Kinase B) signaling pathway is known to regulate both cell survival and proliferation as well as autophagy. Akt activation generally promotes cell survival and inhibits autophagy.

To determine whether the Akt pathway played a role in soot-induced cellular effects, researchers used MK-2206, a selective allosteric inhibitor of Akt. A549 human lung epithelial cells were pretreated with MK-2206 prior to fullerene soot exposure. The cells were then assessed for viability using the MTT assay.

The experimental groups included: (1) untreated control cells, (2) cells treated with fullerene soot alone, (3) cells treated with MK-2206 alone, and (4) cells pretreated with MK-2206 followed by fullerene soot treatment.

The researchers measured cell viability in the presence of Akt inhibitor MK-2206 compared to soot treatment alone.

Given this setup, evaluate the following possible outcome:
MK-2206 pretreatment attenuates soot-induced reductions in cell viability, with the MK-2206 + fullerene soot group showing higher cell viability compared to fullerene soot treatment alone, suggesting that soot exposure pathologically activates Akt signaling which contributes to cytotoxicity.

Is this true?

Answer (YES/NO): NO